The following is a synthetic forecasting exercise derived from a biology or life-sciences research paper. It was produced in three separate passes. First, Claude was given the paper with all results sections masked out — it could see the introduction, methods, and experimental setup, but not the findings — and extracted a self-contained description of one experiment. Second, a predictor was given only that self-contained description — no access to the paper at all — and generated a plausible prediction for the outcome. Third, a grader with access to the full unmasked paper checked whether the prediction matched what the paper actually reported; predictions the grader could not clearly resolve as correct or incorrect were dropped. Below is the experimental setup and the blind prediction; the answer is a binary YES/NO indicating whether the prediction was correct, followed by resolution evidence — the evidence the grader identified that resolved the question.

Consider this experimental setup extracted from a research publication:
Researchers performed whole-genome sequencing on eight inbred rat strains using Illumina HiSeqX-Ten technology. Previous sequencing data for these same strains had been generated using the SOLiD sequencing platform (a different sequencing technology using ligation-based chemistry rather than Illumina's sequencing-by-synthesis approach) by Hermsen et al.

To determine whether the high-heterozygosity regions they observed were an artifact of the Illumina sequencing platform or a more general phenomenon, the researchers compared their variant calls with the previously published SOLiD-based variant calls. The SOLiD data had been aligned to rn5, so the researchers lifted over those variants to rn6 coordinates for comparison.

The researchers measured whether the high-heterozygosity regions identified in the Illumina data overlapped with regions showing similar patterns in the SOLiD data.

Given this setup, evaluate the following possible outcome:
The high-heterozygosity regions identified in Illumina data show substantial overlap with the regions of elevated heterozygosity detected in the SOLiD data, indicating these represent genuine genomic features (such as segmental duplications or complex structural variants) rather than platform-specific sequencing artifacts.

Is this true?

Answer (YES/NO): YES